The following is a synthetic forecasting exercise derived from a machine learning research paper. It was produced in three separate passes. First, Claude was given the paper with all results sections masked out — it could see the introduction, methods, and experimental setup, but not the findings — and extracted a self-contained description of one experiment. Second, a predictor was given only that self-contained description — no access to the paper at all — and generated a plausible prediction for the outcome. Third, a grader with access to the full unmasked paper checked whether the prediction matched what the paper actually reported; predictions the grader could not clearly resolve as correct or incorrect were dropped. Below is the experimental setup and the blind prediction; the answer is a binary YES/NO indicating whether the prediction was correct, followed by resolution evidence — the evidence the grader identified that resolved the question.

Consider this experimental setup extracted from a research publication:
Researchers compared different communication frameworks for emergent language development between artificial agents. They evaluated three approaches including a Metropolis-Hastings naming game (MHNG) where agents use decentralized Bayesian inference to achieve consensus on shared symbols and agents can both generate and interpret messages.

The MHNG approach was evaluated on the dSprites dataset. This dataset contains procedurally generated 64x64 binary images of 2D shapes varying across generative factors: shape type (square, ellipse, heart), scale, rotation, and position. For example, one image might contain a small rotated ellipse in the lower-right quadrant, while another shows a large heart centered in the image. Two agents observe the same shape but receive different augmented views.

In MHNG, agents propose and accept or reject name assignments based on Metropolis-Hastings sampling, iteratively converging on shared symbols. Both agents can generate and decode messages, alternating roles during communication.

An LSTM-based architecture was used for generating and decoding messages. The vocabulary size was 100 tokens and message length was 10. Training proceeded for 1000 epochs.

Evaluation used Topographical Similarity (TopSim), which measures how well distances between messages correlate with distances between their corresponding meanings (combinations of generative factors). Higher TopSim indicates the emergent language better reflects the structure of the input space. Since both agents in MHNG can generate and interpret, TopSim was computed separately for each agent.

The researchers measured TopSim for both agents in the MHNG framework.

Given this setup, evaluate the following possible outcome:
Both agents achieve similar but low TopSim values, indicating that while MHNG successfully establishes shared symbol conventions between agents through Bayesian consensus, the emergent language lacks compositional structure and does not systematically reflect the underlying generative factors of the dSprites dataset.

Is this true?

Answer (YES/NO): NO